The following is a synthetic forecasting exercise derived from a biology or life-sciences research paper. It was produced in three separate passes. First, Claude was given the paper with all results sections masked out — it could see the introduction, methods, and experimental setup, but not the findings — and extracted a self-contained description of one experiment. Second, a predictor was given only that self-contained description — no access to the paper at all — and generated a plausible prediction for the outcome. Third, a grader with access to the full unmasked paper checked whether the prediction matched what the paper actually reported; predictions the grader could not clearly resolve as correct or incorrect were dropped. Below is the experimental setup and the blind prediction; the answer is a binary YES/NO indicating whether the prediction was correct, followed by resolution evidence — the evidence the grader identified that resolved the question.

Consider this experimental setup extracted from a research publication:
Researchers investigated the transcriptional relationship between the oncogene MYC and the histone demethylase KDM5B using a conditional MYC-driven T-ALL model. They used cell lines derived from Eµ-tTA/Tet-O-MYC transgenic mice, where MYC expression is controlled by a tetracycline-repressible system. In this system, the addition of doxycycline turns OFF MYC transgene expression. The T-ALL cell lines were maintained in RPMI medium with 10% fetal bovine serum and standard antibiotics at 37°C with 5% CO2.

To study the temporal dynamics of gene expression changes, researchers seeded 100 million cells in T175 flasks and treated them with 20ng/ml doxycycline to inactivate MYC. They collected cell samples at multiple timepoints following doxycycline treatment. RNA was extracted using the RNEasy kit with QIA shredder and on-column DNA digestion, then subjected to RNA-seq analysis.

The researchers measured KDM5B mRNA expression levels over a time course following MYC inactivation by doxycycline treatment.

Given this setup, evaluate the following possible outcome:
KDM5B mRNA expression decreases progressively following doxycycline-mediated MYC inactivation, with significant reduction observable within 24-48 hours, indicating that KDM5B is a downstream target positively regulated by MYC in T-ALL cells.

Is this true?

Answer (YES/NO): NO